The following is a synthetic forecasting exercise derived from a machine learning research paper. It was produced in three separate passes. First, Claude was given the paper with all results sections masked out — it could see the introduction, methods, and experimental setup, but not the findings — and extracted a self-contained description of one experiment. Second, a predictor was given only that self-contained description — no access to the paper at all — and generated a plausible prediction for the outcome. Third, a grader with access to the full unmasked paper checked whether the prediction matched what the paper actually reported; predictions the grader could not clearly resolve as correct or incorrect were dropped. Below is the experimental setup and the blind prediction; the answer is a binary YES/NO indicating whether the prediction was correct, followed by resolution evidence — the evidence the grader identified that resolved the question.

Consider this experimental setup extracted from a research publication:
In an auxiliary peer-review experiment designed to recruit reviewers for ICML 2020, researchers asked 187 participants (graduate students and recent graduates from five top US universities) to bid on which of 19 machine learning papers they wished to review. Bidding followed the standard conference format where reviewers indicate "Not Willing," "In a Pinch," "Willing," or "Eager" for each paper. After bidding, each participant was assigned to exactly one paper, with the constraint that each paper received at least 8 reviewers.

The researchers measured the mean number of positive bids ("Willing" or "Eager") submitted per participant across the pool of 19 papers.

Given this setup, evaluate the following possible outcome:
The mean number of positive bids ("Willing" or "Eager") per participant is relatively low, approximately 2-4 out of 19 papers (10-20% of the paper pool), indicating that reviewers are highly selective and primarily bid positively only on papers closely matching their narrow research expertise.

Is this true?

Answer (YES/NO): NO